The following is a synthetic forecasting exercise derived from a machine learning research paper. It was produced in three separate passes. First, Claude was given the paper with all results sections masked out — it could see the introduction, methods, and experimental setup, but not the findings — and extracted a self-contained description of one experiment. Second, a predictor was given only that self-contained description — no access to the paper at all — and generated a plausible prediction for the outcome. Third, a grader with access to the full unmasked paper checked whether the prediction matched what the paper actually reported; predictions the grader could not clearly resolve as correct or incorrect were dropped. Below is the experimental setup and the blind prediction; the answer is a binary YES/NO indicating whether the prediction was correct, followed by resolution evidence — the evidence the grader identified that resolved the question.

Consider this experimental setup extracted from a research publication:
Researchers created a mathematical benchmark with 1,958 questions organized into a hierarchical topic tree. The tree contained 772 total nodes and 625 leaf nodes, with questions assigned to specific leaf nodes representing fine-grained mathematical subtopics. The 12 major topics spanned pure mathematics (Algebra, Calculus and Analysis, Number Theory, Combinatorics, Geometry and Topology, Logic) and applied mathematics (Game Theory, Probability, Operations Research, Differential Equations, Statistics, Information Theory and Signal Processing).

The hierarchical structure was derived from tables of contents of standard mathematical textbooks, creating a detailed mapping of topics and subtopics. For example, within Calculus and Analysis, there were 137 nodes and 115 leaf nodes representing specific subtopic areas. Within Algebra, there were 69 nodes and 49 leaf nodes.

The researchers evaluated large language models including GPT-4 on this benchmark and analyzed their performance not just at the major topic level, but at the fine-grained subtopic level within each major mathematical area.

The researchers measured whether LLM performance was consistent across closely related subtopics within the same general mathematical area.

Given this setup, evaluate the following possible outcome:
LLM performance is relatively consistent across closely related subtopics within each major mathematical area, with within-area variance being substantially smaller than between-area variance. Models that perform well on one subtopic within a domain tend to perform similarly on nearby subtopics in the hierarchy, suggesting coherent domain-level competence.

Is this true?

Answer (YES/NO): NO